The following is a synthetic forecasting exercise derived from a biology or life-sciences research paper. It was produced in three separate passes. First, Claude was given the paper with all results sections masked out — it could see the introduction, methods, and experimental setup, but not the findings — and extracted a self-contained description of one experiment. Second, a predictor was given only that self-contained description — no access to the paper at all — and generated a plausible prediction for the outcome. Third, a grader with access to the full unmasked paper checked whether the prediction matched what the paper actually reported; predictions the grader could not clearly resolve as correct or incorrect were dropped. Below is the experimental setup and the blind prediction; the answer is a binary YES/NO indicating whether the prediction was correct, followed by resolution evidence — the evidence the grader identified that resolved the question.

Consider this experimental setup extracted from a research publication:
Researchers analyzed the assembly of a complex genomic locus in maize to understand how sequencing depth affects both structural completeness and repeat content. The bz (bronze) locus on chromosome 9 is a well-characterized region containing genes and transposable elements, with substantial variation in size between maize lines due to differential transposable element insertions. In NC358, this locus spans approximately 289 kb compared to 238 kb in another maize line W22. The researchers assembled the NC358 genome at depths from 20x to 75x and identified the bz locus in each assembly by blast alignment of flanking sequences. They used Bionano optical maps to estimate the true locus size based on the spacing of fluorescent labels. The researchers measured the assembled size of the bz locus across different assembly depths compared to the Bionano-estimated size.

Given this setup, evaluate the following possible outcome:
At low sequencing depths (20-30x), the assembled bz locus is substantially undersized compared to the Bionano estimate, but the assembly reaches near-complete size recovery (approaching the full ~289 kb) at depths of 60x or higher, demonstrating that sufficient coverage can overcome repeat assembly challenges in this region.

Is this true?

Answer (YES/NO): NO